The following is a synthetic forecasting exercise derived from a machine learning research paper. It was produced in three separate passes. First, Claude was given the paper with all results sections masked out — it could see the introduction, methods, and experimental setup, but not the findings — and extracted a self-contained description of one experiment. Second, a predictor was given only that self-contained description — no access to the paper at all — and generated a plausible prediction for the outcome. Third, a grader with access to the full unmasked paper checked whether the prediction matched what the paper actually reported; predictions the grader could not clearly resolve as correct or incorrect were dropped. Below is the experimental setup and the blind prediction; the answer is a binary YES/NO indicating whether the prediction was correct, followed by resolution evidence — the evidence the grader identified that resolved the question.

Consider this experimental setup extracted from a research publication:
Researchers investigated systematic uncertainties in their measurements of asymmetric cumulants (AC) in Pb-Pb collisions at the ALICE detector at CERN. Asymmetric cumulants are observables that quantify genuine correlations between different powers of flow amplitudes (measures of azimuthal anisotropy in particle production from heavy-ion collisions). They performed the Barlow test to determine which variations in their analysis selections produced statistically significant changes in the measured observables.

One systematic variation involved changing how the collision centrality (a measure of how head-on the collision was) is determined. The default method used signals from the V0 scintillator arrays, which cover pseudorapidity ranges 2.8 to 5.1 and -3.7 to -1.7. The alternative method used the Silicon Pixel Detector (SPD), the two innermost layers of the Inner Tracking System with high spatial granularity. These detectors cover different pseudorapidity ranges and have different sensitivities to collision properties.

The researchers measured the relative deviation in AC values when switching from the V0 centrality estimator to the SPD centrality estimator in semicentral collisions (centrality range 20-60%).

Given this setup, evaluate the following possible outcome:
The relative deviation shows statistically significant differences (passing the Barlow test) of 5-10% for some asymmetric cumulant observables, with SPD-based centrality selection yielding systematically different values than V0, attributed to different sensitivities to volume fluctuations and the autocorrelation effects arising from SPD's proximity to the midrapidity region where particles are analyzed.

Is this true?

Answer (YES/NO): NO